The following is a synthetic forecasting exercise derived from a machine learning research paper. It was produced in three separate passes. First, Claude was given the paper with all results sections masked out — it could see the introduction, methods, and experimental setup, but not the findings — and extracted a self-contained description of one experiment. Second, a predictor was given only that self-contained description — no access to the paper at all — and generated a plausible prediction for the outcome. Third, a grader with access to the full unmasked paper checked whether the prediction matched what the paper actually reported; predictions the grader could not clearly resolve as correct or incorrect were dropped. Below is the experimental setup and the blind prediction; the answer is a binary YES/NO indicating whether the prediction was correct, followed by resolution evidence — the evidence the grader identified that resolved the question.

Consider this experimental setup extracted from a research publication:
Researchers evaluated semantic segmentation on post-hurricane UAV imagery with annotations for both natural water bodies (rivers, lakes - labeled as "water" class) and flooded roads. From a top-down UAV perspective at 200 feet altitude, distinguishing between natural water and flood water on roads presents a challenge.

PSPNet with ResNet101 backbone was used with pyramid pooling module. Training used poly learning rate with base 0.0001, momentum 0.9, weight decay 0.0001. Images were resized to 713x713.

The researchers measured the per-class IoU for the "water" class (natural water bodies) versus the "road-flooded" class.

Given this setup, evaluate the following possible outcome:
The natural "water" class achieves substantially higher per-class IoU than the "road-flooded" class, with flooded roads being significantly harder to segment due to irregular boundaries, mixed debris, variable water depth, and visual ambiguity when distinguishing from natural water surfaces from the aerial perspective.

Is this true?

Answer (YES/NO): YES